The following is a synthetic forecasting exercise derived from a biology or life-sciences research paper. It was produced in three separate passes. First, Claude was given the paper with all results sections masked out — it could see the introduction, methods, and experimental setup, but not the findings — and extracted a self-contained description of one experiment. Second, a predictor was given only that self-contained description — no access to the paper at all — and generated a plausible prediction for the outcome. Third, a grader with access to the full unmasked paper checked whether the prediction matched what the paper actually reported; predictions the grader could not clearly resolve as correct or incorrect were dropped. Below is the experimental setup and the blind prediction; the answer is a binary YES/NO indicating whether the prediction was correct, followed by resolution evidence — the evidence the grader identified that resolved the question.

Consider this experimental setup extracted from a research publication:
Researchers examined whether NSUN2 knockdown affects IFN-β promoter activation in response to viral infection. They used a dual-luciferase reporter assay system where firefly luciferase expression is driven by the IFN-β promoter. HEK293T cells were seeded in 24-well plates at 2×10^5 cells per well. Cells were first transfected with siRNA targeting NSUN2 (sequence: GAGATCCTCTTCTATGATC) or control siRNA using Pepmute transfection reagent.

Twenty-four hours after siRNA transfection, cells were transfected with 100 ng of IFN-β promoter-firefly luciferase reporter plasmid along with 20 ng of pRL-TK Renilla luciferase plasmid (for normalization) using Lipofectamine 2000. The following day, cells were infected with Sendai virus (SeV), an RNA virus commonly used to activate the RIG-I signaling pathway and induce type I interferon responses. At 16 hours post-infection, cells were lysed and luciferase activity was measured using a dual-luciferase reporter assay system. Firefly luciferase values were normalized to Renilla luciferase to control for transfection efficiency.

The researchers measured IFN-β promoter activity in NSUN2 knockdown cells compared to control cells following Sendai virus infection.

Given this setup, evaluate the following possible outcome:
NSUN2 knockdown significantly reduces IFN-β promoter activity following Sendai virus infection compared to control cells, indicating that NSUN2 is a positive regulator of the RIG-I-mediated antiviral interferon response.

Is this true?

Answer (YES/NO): NO